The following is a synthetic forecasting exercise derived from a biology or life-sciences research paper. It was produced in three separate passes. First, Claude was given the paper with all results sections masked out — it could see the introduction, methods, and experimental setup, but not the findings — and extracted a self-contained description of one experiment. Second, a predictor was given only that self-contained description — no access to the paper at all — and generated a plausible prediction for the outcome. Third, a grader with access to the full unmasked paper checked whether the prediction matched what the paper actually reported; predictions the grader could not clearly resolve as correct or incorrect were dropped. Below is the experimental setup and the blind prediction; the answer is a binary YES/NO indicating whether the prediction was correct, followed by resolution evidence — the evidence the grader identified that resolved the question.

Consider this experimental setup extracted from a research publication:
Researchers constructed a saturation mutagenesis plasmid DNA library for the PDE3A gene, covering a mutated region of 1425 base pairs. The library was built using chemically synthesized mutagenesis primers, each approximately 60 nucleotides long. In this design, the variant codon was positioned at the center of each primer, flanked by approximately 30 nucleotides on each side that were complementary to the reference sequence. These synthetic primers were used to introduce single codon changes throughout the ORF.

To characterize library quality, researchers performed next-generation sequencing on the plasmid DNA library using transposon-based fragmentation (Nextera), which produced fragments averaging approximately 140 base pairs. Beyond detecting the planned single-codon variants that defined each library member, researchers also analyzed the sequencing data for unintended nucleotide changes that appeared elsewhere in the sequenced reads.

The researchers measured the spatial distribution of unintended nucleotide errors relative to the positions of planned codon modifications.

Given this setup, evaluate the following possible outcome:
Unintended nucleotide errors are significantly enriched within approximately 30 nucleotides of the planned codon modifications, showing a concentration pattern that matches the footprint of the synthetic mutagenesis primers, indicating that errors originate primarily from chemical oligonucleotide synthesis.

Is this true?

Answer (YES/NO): YES